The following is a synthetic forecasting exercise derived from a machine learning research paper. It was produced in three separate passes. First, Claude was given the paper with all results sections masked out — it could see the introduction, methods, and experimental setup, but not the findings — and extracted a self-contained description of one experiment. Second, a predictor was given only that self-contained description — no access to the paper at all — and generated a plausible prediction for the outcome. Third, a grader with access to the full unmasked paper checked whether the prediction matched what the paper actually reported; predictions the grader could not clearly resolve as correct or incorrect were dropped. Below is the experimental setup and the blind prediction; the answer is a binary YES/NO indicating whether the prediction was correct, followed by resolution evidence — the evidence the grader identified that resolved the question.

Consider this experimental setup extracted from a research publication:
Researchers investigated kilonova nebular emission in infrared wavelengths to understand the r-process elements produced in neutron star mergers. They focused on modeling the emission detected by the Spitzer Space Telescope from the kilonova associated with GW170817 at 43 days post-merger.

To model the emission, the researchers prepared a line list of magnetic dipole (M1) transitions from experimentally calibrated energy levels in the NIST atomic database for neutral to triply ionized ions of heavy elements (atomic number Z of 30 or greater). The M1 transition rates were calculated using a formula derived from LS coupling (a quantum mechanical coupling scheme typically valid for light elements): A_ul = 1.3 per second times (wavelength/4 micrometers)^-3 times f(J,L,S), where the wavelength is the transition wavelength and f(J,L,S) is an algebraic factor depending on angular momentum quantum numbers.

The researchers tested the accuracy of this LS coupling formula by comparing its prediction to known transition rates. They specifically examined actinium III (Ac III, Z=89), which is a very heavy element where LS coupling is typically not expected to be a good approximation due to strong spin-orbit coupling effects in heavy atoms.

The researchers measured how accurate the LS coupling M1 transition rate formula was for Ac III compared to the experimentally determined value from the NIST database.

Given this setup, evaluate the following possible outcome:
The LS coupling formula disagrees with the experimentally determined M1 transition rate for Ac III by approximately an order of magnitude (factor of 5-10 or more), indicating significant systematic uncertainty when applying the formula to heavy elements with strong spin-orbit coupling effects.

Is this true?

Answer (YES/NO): NO